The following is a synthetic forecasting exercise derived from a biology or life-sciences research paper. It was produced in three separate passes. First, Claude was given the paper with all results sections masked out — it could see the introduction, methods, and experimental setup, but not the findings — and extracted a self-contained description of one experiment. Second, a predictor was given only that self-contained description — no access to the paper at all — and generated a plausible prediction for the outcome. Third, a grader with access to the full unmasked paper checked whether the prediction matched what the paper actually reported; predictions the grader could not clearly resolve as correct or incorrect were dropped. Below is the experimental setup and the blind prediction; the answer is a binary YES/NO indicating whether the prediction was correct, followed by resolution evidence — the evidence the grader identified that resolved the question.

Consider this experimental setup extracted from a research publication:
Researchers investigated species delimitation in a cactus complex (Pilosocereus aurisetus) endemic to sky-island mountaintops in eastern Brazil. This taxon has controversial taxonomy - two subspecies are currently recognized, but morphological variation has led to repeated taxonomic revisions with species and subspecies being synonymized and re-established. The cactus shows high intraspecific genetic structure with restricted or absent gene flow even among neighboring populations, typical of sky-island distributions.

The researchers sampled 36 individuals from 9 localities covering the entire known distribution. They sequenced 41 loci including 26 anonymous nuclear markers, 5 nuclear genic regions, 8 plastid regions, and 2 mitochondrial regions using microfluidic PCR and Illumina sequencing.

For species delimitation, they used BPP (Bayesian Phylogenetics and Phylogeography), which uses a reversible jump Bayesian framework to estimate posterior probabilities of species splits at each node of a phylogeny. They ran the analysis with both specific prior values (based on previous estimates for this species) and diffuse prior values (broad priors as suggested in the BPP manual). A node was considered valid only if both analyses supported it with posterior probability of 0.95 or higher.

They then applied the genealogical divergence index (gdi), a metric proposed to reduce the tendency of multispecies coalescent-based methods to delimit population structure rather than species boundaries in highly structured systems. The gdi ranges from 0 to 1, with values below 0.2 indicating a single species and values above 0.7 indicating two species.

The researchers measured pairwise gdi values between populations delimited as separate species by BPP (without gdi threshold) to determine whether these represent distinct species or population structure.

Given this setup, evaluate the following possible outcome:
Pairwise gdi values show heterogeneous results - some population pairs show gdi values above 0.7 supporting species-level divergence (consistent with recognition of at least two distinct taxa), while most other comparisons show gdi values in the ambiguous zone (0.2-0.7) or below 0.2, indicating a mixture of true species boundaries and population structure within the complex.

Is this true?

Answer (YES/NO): NO